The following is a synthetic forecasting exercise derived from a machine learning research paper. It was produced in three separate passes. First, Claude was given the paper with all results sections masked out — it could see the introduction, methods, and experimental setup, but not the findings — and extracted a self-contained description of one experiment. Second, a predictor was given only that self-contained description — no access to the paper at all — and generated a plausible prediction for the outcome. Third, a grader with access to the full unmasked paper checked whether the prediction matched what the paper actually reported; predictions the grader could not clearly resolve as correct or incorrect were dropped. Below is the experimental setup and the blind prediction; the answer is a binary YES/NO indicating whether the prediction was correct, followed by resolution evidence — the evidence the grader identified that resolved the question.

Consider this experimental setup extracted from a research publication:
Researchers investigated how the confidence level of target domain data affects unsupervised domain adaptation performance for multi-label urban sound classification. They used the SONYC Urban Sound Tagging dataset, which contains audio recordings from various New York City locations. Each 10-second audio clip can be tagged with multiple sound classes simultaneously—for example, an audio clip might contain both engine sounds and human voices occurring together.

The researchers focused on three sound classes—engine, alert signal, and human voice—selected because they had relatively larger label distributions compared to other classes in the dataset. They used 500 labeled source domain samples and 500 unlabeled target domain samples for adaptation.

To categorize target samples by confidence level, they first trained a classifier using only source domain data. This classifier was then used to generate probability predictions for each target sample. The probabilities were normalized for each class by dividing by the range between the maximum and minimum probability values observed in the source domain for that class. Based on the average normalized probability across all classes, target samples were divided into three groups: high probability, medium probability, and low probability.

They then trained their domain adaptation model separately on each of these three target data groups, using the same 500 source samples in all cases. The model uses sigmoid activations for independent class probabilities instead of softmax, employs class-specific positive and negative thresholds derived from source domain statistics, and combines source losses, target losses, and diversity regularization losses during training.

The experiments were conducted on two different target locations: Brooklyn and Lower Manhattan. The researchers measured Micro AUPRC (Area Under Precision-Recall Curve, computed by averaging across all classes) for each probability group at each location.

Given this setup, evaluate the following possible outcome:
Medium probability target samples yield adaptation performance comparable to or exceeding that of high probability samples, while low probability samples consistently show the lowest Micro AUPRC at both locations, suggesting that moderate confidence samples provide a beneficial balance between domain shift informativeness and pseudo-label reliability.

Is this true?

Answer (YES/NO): NO